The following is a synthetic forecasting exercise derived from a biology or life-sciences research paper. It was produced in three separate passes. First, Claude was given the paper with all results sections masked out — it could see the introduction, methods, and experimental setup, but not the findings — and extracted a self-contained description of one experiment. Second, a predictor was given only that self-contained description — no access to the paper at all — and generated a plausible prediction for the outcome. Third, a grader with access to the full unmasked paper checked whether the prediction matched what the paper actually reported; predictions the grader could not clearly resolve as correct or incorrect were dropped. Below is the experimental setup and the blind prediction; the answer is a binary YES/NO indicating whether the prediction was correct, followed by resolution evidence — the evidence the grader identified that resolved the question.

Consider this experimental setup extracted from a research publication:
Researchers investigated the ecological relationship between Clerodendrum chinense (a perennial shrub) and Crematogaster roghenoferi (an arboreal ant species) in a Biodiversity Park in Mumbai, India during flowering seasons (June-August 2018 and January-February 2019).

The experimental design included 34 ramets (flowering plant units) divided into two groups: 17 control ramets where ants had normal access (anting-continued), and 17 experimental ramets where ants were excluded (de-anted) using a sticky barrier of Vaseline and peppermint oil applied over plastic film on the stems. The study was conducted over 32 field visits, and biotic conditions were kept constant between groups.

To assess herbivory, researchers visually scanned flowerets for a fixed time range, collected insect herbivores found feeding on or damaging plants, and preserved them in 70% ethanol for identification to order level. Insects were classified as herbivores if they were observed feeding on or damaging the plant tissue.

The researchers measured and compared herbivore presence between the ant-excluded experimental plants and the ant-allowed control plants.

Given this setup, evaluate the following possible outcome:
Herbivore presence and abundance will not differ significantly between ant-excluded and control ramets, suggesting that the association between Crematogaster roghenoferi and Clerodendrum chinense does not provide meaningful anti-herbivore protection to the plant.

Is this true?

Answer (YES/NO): YES